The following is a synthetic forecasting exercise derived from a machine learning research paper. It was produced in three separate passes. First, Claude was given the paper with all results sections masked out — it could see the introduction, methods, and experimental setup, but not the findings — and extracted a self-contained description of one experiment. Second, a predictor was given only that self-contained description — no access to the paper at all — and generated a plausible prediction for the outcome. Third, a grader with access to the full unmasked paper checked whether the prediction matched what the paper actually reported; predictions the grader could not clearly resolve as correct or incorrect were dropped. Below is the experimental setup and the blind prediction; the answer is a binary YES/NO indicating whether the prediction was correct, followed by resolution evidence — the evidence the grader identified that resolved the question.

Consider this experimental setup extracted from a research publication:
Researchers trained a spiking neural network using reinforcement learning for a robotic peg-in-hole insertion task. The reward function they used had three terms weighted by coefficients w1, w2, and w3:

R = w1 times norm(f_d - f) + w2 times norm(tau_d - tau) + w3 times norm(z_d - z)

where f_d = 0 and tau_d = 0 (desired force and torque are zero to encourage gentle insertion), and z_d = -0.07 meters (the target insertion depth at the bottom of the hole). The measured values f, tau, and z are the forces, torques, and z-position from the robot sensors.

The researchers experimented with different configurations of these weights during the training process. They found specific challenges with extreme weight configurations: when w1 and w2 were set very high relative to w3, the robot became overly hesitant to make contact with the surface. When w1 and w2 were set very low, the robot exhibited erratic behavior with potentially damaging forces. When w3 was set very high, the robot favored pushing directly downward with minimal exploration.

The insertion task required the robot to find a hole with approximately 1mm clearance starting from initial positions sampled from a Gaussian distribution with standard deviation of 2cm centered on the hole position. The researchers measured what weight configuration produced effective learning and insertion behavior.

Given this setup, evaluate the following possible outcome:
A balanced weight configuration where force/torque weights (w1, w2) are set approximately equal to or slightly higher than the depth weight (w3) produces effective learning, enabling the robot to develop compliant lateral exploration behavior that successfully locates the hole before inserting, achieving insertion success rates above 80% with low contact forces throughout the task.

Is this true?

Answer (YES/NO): NO